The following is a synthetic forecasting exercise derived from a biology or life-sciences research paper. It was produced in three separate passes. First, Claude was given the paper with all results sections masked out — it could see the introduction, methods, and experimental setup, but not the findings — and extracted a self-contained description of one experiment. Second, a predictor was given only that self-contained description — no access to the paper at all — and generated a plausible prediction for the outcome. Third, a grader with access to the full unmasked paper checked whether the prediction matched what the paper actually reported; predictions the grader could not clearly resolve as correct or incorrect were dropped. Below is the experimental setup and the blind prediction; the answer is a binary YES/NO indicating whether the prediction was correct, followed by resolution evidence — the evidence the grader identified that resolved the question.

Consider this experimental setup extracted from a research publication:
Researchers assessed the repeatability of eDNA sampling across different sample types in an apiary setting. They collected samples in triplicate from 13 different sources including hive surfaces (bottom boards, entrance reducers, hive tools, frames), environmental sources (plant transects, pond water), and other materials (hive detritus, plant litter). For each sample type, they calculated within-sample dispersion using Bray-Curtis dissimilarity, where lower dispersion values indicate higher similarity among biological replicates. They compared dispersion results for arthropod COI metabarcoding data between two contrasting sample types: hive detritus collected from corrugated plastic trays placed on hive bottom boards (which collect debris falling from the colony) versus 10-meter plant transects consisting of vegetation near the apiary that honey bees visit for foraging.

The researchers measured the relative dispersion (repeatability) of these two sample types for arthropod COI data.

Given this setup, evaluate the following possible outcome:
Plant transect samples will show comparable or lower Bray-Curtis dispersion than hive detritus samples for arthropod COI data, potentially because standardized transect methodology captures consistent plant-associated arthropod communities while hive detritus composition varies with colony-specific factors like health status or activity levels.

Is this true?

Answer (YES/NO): NO